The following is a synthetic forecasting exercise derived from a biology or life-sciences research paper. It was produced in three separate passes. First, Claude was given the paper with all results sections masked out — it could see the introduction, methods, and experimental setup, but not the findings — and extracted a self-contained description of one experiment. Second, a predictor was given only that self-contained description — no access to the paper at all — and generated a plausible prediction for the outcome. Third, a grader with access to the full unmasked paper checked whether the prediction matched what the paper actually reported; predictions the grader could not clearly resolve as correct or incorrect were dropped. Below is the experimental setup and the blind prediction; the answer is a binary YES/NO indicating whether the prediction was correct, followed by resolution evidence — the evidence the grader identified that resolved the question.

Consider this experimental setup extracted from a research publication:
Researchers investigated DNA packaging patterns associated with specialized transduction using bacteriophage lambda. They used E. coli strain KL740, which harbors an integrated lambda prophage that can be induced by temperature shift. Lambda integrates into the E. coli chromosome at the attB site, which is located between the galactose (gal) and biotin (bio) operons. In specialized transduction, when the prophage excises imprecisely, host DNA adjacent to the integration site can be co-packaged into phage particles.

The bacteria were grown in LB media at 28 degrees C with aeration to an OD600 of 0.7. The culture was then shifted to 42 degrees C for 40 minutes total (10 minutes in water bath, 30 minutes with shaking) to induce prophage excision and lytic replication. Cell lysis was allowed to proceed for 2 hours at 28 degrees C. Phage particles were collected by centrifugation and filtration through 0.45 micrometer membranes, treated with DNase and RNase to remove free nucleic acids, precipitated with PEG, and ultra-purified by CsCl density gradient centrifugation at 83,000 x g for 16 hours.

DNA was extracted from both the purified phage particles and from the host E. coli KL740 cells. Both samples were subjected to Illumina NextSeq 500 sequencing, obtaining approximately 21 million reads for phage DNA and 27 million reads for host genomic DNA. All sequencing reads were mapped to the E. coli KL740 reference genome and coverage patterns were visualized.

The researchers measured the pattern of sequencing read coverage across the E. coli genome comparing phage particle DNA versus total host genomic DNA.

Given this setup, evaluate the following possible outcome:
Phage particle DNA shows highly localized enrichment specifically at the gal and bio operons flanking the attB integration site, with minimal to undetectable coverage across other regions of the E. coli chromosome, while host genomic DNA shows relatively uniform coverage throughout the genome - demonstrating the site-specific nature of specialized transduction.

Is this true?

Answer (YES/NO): YES